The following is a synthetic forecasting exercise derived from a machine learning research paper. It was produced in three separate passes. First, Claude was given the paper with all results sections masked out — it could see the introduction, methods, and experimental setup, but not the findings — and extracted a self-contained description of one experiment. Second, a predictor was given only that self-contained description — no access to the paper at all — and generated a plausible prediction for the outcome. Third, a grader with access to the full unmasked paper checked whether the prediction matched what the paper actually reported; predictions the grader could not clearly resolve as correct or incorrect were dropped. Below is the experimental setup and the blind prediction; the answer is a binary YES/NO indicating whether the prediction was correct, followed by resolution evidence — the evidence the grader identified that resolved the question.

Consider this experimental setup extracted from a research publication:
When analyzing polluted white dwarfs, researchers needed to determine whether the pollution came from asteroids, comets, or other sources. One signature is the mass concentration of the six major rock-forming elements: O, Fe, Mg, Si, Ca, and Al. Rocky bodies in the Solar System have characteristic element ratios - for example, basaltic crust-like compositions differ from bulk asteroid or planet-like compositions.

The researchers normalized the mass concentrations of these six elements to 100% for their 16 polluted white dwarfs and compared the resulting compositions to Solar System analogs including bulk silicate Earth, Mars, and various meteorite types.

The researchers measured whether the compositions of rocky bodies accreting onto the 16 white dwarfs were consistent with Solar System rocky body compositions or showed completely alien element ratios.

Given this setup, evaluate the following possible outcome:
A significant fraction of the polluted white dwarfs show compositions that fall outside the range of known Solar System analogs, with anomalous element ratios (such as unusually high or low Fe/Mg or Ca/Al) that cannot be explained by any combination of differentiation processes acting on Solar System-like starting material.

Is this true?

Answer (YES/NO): NO